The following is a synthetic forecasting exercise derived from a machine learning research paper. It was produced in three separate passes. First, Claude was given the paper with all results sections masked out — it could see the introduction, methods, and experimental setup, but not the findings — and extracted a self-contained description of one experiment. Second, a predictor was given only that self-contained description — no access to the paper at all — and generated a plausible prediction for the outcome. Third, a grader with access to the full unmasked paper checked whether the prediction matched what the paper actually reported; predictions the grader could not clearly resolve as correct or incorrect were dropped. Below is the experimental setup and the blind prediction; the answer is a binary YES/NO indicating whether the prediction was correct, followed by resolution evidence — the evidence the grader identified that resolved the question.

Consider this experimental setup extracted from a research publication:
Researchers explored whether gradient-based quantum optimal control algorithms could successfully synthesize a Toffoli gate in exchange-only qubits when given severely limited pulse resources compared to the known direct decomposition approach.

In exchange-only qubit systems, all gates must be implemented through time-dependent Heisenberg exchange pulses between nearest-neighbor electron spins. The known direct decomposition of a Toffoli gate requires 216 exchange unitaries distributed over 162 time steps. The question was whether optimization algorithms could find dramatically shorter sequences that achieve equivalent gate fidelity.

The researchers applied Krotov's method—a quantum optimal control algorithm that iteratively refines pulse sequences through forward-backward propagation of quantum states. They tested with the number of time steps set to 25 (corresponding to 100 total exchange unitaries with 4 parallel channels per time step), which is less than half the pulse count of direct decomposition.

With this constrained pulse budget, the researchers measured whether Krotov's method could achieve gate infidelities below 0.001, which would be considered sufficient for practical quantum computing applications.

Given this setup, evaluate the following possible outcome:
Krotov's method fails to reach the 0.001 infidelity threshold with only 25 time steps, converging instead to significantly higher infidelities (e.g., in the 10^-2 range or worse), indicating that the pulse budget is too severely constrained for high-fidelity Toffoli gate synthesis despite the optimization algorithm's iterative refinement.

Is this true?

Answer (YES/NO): YES